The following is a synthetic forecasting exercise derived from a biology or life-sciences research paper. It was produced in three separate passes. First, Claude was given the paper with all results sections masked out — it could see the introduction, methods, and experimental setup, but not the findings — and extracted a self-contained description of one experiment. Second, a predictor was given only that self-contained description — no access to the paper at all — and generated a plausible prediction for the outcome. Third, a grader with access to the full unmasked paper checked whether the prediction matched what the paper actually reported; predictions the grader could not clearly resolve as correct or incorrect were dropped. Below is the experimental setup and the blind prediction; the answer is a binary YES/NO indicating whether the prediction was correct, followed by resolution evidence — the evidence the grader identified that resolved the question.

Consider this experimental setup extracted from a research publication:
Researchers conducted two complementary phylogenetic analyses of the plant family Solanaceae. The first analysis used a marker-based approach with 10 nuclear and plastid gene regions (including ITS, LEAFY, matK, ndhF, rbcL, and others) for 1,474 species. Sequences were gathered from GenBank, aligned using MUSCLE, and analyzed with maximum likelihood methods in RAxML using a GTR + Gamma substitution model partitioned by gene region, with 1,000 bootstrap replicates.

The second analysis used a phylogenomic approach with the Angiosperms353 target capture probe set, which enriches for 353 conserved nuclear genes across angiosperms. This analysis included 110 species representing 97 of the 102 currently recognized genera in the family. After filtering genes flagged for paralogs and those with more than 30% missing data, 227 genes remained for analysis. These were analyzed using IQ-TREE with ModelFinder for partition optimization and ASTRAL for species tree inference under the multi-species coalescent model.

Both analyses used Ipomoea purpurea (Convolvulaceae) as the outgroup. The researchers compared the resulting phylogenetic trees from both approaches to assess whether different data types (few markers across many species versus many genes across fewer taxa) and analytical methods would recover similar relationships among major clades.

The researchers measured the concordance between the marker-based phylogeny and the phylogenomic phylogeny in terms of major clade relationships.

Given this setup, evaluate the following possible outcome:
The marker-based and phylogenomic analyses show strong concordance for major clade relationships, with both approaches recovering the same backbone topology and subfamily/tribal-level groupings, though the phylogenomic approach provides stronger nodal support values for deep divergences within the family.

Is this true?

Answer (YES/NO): NO